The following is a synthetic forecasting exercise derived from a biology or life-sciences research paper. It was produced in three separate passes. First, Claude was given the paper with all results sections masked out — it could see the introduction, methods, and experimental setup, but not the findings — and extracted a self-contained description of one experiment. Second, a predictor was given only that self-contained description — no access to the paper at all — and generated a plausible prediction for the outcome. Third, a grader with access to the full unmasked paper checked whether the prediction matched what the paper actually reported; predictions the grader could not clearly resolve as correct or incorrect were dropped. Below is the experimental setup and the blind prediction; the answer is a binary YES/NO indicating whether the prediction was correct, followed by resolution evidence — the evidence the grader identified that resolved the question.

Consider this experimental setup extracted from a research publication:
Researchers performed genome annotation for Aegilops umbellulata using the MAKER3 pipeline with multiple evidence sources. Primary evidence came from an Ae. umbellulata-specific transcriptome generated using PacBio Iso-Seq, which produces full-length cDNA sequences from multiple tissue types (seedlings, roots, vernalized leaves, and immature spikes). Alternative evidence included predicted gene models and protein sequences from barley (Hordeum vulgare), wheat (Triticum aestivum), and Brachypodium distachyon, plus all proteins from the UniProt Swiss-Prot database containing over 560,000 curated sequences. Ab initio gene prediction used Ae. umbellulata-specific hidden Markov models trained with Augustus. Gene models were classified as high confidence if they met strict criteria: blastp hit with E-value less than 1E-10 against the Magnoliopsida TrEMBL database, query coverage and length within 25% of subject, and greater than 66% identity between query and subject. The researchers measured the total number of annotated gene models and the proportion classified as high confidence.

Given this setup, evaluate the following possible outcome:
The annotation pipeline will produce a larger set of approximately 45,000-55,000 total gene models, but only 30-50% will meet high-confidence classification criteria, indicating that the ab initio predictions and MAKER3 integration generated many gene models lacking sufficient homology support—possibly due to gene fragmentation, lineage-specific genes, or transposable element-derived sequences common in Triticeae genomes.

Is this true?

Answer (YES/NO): NO